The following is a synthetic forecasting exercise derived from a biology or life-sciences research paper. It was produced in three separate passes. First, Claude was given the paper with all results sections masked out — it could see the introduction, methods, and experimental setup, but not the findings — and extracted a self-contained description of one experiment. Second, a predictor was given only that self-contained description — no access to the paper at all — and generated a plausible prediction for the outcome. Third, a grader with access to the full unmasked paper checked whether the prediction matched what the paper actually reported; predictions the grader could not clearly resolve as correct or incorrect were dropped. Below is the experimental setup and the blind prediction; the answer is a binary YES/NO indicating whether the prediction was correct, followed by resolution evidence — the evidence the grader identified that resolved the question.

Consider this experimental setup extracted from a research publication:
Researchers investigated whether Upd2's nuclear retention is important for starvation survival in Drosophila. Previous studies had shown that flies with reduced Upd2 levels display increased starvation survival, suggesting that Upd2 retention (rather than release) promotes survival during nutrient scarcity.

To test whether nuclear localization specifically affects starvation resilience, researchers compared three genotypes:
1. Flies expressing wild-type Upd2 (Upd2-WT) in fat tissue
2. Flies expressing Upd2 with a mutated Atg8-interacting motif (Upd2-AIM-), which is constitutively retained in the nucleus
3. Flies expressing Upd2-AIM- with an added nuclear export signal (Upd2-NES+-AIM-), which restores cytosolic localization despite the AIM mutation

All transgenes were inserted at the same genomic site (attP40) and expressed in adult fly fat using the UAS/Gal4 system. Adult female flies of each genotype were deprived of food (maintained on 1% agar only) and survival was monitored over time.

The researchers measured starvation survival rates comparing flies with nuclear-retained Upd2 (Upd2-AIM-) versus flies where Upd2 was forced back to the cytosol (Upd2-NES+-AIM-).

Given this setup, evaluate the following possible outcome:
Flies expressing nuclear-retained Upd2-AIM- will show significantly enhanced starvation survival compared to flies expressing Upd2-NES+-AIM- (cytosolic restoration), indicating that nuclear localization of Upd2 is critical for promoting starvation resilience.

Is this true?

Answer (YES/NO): YES